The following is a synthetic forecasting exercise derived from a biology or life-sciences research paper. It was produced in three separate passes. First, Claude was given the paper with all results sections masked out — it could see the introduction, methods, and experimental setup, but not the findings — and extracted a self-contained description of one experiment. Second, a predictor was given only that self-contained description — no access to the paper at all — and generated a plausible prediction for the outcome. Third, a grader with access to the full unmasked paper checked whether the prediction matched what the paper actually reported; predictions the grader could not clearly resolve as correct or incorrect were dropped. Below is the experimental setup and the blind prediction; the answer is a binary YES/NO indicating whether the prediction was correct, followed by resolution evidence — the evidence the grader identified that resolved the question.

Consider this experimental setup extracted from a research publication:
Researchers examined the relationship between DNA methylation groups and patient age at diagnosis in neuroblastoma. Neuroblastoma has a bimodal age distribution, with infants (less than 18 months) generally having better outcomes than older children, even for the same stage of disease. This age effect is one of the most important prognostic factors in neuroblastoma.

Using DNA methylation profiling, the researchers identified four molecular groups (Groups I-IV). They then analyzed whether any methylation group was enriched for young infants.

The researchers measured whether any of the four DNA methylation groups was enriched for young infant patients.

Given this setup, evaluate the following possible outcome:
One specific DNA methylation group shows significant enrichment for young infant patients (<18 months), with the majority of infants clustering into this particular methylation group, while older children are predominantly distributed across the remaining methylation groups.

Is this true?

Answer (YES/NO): NO